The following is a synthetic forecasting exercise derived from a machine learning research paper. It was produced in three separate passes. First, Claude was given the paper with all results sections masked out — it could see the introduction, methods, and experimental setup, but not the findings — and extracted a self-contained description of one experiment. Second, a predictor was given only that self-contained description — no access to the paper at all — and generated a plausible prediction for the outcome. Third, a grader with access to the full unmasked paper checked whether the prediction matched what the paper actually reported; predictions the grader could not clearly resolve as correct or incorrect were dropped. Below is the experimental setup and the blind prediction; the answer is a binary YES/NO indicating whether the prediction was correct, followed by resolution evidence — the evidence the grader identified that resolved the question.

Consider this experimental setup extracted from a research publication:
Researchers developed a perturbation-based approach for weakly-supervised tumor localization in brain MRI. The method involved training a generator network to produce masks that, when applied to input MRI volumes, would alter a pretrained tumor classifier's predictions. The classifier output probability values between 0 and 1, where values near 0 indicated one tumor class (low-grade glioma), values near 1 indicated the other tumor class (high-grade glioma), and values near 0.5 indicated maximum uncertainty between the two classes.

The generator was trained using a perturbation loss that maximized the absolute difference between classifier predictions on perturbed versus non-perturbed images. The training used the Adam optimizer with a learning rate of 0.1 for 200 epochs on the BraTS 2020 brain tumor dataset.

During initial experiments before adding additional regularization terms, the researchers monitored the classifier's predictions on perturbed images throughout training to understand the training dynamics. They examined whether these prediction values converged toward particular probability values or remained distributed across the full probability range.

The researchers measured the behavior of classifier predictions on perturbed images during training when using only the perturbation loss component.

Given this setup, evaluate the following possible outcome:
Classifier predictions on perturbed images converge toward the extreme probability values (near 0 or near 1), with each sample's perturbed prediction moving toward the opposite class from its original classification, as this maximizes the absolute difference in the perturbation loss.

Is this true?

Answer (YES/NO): NO